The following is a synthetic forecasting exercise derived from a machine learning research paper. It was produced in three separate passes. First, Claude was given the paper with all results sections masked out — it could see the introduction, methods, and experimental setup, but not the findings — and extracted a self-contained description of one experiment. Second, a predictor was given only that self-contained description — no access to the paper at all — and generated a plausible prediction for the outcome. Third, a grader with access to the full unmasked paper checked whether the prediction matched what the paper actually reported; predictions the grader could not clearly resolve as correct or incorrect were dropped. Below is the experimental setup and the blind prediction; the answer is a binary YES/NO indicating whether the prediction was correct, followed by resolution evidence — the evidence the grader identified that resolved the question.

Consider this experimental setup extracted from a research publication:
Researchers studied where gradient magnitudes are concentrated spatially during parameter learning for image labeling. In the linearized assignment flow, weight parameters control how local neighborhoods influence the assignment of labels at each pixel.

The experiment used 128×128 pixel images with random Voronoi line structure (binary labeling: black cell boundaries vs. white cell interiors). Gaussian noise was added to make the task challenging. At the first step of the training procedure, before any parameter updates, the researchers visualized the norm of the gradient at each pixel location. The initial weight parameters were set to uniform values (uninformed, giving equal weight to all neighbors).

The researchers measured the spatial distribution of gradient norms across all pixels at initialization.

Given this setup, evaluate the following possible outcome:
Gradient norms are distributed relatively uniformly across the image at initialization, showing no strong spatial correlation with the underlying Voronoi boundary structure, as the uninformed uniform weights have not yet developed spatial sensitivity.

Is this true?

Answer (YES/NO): NO